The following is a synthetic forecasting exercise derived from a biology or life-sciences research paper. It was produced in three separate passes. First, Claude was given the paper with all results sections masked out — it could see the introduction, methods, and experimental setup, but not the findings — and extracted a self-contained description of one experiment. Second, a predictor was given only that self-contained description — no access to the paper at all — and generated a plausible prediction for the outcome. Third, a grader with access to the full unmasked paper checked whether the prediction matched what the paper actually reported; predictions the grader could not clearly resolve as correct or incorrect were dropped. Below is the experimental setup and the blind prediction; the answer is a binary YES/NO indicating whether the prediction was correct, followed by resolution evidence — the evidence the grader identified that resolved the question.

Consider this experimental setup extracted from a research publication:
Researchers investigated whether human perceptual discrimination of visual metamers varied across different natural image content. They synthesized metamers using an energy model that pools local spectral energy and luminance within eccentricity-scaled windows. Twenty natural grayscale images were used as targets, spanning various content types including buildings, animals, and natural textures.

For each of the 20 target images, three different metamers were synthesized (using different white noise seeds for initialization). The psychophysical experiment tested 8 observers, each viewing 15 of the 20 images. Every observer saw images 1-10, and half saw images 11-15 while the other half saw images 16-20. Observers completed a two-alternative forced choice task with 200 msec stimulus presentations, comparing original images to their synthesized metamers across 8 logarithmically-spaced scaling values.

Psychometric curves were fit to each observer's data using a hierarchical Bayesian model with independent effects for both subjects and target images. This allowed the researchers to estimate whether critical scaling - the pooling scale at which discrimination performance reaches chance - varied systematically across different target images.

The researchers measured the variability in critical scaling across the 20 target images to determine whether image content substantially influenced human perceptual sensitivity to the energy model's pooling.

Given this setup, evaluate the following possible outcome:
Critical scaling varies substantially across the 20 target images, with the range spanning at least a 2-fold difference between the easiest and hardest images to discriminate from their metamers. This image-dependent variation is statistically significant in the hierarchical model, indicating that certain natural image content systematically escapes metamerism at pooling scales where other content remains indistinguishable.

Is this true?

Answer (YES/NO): NO